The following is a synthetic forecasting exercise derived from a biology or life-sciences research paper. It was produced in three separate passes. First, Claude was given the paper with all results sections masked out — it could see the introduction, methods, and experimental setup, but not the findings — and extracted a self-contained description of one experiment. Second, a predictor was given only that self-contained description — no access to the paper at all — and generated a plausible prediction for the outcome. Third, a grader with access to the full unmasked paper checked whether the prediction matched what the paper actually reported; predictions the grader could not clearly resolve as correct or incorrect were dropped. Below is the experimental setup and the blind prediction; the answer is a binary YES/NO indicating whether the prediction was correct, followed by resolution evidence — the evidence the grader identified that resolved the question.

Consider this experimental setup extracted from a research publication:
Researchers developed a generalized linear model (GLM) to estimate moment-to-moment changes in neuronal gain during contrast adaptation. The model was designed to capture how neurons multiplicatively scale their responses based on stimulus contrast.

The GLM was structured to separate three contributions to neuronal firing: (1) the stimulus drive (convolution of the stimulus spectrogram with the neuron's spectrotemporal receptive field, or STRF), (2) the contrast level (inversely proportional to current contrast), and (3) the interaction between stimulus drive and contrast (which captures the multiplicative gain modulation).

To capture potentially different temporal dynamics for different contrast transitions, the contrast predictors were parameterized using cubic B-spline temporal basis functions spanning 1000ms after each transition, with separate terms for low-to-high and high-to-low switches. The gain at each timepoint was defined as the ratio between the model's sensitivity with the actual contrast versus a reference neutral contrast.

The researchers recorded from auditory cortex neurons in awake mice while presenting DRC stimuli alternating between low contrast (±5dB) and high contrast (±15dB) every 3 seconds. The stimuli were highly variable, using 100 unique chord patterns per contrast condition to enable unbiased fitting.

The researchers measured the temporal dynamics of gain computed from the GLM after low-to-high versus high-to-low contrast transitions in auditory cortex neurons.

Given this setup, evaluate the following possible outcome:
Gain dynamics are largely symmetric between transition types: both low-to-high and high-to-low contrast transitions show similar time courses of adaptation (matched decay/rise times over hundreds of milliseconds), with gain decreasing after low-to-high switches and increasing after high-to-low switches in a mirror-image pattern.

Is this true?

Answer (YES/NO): NO